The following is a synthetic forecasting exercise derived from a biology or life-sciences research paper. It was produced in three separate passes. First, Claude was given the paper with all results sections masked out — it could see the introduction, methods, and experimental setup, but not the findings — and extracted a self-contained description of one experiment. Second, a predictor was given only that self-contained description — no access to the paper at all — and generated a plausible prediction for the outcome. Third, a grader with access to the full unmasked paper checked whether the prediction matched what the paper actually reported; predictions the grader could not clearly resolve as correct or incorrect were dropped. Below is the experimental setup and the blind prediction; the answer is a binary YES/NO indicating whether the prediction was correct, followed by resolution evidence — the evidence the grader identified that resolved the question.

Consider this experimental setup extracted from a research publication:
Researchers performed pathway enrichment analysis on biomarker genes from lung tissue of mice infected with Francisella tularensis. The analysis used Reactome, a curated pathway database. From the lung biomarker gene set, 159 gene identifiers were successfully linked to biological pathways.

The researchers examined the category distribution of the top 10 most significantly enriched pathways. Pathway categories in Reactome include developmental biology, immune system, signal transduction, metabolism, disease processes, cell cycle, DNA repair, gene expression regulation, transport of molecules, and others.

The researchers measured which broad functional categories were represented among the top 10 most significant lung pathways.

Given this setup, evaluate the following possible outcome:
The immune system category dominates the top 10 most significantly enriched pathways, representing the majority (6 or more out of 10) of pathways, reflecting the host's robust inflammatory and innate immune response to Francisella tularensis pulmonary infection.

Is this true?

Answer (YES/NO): NO